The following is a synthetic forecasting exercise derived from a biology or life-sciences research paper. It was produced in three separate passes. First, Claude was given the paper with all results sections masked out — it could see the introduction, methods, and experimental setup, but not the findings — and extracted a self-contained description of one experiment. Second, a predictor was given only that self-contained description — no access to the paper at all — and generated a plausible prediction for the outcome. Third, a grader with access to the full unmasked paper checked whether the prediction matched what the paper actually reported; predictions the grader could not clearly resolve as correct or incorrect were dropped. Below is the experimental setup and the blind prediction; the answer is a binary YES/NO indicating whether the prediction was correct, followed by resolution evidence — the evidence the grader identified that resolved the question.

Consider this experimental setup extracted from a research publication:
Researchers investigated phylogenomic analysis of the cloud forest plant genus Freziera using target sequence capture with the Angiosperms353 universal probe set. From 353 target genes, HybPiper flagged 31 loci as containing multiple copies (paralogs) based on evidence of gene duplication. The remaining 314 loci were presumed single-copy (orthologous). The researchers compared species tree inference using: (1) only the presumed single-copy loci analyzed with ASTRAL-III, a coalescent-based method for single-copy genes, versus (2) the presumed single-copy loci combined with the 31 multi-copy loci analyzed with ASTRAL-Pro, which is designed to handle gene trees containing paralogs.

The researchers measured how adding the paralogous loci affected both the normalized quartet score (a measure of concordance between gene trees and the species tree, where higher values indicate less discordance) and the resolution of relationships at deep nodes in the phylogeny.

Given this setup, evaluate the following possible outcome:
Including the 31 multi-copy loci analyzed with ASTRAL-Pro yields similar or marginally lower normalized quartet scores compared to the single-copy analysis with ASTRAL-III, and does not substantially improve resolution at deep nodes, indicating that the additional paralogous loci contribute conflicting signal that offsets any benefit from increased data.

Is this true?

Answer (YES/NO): NO